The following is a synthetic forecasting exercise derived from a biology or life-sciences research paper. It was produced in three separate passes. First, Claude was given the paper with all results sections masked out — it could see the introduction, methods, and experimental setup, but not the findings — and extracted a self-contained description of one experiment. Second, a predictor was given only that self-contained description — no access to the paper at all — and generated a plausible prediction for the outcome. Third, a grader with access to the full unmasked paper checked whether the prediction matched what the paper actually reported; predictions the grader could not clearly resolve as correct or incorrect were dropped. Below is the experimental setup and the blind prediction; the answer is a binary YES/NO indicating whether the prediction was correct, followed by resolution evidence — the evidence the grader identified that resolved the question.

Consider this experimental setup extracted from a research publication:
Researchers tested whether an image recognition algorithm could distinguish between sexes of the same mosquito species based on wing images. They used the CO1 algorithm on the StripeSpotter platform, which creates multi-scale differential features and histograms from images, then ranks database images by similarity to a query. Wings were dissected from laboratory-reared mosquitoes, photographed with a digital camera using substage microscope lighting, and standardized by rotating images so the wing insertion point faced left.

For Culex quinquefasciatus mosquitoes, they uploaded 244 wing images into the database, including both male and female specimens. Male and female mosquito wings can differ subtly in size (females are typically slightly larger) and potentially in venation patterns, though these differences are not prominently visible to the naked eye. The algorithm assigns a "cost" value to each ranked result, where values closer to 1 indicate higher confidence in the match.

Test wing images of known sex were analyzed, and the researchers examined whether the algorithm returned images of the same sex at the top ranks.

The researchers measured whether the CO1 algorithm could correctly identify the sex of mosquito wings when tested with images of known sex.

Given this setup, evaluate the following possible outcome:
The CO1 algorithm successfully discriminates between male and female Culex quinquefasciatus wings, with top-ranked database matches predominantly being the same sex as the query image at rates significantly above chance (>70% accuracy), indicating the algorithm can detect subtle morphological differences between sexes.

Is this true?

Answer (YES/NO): YES